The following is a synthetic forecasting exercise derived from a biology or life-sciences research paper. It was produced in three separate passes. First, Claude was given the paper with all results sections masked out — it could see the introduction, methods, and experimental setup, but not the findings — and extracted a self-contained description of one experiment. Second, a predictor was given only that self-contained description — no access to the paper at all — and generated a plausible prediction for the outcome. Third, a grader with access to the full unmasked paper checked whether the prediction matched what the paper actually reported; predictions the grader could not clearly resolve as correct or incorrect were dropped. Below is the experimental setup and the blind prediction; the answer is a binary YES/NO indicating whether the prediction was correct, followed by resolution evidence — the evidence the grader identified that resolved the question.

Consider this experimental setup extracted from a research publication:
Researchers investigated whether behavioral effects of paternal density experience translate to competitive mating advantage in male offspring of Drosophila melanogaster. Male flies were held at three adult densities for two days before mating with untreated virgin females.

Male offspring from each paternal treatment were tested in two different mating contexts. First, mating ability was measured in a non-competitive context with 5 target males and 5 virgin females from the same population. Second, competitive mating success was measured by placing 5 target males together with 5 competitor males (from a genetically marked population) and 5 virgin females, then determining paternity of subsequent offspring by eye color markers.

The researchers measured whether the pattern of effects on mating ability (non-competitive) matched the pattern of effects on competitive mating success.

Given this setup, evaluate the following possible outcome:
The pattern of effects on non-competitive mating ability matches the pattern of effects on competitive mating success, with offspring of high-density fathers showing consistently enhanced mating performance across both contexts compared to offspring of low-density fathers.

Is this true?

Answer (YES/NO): NO